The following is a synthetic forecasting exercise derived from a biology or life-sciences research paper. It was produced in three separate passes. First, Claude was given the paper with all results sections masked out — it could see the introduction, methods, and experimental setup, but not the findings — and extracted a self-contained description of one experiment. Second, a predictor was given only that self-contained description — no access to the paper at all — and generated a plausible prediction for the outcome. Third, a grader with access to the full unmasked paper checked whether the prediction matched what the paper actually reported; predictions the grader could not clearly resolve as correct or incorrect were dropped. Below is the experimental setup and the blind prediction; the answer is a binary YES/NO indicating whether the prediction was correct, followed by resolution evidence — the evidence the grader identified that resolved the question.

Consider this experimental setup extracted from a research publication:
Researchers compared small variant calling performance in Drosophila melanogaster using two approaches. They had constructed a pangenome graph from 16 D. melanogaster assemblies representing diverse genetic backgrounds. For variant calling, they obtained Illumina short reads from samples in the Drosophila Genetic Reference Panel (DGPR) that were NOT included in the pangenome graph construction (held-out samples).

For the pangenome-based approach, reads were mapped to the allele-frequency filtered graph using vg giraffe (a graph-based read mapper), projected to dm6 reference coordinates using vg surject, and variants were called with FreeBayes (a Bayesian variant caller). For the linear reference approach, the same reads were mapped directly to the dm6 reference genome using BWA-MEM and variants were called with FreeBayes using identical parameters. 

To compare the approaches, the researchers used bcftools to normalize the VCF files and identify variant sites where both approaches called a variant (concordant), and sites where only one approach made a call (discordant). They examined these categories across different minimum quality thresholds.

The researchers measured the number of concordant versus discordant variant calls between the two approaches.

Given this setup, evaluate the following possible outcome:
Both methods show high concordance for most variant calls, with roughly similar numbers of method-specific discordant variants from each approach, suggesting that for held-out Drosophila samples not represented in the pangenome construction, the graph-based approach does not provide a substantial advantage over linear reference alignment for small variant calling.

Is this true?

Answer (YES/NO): NO